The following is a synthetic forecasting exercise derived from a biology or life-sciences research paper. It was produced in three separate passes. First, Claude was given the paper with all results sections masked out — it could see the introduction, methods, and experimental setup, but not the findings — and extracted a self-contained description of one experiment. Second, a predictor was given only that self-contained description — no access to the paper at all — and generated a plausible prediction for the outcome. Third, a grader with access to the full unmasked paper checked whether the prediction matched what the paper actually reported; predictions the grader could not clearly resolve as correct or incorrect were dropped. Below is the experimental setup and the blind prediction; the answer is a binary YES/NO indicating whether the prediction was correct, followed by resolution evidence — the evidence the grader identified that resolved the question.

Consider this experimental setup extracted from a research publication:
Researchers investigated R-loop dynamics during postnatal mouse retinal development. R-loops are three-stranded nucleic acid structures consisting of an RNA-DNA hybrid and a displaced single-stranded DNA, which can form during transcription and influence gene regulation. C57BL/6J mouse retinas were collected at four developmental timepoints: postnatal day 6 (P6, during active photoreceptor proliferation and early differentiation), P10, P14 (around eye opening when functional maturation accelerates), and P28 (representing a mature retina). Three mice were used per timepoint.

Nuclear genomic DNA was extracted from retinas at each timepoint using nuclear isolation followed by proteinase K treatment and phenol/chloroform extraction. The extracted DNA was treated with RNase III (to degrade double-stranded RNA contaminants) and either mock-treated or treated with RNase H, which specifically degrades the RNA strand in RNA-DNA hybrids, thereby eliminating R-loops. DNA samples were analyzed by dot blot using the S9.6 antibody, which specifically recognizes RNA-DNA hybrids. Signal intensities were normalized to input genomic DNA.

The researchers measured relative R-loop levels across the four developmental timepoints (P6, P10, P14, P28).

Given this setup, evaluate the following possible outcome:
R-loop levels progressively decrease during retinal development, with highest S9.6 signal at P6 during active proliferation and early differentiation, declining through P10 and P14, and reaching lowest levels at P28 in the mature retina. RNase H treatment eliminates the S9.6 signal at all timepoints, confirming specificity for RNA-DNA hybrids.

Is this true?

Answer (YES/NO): NO